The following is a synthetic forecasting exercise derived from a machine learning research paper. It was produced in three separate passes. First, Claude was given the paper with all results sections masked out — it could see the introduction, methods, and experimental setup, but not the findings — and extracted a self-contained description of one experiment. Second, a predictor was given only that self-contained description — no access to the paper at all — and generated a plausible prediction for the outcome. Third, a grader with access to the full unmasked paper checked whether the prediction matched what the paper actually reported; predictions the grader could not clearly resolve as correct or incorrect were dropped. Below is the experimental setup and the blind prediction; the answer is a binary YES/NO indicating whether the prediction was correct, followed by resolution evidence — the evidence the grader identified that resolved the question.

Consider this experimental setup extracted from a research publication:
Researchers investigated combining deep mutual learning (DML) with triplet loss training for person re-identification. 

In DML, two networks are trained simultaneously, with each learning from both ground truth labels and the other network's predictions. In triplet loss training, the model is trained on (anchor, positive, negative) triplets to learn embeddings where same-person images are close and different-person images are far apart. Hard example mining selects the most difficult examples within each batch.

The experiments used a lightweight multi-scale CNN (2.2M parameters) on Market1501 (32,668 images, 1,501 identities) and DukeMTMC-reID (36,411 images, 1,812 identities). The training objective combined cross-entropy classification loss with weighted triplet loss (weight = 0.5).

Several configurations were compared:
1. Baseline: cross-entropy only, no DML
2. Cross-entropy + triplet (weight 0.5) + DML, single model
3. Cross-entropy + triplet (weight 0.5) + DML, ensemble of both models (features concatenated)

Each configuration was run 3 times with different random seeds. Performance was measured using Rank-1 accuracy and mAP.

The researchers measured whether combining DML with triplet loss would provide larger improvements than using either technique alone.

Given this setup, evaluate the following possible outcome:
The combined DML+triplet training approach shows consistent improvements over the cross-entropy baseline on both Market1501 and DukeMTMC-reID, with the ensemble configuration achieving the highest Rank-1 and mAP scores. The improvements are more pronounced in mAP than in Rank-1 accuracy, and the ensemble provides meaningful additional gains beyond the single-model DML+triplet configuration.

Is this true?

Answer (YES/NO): NO